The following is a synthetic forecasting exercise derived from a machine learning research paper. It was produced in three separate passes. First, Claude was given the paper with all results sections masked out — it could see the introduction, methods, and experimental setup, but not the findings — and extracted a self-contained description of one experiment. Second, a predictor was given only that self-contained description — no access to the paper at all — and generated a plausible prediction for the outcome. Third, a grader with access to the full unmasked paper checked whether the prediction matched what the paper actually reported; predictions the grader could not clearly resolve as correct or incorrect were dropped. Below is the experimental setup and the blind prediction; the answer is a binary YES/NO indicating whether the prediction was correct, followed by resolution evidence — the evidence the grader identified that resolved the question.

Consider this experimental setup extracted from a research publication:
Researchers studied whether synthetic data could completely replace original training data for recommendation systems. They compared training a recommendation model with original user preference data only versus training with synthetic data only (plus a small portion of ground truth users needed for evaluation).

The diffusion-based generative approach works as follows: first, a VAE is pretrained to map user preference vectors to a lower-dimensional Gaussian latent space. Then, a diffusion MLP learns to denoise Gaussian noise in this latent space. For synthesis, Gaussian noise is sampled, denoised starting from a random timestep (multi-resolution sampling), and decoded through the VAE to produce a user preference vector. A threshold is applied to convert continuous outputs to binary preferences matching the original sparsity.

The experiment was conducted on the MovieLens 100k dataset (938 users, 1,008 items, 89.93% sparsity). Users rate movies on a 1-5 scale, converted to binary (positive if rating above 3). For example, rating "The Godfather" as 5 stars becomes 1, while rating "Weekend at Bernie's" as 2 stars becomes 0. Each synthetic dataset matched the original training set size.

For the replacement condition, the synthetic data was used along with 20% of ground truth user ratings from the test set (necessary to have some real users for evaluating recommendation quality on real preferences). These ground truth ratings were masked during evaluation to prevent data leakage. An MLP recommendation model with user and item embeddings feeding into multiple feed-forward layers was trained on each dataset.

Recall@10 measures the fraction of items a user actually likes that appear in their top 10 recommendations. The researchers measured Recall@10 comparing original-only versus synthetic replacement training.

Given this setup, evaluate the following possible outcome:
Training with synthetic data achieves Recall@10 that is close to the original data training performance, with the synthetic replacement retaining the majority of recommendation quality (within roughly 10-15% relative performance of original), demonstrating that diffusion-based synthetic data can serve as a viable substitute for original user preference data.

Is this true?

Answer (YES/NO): YES